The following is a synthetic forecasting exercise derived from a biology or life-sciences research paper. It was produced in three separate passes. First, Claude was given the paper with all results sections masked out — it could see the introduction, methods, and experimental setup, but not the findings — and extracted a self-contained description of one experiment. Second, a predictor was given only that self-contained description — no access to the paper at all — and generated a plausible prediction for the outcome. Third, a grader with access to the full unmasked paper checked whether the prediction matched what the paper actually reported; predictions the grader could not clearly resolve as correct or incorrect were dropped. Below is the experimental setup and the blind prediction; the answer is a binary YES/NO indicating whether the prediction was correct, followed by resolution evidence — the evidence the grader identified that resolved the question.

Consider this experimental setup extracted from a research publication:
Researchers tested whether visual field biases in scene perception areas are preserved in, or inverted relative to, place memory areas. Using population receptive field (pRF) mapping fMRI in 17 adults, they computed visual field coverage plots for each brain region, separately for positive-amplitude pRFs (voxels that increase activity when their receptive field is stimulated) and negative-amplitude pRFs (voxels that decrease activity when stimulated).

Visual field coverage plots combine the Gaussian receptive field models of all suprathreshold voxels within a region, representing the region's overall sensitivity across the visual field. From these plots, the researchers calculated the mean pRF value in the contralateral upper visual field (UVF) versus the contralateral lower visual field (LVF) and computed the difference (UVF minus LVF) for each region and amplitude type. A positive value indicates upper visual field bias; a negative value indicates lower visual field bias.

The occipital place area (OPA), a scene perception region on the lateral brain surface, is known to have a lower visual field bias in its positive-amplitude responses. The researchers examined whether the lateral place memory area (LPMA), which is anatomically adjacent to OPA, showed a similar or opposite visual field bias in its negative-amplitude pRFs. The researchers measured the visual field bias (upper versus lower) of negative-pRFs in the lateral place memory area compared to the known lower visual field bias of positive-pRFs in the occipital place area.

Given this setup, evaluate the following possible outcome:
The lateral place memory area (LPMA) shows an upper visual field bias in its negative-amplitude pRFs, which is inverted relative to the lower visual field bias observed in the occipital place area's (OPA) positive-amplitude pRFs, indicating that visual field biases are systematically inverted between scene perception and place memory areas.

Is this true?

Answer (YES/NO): NO